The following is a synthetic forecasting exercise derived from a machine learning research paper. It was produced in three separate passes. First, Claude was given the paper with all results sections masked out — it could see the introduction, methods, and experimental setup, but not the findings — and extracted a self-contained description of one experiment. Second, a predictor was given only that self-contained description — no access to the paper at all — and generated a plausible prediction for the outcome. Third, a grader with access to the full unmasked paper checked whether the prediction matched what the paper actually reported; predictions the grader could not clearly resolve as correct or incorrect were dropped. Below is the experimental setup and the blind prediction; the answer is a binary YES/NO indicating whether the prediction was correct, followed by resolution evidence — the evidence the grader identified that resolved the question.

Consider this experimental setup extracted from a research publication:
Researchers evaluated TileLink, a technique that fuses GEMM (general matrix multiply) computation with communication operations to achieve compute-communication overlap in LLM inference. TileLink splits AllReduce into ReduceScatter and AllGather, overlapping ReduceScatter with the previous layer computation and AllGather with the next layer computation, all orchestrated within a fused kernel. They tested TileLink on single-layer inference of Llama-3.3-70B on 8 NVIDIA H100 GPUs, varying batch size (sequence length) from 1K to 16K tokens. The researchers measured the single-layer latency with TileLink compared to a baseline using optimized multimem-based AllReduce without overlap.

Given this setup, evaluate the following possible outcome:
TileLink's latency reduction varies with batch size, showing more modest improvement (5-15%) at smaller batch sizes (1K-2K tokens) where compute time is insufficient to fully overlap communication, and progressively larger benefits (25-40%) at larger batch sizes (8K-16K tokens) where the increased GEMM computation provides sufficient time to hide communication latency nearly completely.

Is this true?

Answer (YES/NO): NO